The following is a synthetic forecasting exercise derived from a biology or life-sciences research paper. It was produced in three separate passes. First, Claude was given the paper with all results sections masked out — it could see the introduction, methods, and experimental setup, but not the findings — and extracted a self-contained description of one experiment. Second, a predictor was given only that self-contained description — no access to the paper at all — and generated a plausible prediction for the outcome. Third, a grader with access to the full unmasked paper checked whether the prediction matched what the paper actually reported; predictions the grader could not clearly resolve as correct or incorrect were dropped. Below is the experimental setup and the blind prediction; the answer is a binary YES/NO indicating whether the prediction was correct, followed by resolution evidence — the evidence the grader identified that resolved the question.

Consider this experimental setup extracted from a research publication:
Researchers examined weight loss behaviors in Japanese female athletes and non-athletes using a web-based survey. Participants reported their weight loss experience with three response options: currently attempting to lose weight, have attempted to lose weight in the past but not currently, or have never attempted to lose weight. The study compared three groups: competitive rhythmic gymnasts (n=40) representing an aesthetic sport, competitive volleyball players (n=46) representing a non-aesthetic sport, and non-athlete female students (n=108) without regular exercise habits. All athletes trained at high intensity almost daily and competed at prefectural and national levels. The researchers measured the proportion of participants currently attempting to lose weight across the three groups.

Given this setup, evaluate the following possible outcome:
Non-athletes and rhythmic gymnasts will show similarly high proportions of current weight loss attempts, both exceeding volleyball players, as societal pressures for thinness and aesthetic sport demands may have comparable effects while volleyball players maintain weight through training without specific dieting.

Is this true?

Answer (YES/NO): NO